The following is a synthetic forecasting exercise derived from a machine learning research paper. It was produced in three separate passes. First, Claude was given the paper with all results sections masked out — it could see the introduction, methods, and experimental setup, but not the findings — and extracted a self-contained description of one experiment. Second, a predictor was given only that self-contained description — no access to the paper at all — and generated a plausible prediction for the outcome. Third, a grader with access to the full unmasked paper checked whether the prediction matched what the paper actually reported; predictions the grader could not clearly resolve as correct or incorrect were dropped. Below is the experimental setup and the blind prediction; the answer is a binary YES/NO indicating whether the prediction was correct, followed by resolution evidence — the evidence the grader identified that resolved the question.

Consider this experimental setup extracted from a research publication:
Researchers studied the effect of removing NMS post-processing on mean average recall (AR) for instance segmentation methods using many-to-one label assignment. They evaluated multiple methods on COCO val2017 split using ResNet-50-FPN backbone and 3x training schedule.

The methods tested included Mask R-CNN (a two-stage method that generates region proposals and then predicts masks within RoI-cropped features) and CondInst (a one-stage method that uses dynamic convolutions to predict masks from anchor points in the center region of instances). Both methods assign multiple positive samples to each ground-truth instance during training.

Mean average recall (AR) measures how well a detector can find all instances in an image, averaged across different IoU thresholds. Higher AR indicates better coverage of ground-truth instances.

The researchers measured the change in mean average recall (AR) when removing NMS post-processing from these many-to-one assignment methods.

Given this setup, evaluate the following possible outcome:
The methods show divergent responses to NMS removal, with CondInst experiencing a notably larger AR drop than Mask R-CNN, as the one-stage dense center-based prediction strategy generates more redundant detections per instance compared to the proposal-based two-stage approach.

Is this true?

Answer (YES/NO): NO